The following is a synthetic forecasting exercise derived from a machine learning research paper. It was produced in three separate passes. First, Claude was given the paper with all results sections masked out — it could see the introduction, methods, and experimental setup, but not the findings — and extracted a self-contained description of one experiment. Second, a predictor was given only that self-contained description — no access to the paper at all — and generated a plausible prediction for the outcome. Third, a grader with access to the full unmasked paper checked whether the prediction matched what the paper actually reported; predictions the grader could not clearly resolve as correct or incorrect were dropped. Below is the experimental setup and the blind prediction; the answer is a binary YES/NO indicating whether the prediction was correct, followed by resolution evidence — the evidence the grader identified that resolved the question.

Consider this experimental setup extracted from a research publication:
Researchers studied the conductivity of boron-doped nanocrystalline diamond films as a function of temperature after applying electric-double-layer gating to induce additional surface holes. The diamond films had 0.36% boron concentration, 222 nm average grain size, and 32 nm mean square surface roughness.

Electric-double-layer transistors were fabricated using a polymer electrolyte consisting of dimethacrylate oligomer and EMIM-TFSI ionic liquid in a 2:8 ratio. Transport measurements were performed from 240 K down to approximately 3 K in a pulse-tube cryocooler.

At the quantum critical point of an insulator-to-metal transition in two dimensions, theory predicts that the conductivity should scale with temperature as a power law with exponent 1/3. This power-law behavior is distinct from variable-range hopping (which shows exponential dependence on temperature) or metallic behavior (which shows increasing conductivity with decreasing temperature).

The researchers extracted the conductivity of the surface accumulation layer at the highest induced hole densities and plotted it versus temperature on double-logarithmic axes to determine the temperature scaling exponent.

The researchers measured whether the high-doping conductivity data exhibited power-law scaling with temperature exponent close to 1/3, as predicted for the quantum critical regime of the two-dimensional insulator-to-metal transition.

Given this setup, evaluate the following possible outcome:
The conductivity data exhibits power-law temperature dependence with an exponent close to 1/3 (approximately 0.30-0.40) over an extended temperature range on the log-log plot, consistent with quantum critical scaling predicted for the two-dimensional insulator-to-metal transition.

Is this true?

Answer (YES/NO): NO